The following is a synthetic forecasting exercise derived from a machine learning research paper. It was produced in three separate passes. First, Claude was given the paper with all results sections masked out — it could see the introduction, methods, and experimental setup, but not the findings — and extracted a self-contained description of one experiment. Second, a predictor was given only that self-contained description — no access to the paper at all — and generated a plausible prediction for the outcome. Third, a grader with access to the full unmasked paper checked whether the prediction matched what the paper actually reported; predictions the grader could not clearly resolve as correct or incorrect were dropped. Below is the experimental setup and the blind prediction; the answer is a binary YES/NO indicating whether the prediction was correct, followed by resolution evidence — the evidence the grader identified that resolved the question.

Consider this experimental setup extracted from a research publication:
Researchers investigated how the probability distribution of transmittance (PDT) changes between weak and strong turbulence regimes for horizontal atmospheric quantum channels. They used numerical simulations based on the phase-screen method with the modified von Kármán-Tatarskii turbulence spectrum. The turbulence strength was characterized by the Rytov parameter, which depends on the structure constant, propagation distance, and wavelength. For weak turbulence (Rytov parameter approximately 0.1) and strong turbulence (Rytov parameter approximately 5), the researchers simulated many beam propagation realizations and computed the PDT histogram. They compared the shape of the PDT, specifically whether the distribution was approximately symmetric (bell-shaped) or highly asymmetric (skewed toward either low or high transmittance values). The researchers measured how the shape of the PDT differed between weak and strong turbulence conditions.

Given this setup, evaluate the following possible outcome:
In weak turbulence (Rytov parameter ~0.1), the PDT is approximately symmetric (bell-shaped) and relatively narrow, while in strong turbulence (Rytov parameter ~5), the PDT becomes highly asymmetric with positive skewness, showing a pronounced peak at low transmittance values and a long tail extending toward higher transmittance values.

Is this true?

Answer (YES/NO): NO